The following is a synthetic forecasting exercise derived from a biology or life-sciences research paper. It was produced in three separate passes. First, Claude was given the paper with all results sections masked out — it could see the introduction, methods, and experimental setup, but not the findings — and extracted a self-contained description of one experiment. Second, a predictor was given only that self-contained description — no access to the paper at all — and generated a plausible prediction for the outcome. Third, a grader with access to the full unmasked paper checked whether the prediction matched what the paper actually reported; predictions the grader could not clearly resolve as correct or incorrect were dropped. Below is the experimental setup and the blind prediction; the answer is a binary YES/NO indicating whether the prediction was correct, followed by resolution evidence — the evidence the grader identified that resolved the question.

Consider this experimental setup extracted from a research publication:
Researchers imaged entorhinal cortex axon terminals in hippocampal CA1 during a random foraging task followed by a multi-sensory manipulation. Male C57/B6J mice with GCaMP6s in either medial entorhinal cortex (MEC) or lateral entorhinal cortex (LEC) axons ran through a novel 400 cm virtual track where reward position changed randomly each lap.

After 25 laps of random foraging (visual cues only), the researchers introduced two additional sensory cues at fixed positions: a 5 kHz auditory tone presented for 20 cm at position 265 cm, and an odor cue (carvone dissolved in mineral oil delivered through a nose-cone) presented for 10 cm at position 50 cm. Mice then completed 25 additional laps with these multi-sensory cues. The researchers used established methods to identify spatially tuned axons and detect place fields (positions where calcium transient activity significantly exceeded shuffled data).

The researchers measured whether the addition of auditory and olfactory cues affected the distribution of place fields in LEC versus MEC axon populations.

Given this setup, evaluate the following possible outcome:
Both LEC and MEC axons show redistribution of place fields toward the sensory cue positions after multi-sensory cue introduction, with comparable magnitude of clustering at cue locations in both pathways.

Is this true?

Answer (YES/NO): NO